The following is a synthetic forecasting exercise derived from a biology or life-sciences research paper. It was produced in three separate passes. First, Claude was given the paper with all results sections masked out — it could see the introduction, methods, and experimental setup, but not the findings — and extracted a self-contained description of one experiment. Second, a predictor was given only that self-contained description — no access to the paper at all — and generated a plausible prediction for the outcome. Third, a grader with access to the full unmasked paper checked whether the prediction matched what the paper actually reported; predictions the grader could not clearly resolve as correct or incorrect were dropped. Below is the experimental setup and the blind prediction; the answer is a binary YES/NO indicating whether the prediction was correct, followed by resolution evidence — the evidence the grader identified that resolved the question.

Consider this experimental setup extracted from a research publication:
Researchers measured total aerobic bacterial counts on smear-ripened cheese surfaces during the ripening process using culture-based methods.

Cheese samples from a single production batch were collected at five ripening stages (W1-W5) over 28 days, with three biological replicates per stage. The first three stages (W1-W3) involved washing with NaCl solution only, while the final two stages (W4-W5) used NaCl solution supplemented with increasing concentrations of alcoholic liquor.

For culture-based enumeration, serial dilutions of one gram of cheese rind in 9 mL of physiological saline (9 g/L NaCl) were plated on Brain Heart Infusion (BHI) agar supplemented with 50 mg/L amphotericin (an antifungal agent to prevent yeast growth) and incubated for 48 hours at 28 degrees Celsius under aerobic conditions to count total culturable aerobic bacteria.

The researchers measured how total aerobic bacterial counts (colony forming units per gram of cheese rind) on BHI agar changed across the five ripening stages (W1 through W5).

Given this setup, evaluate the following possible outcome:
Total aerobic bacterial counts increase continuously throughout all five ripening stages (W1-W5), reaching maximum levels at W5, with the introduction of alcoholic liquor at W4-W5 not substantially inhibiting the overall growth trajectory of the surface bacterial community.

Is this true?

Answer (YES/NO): YES